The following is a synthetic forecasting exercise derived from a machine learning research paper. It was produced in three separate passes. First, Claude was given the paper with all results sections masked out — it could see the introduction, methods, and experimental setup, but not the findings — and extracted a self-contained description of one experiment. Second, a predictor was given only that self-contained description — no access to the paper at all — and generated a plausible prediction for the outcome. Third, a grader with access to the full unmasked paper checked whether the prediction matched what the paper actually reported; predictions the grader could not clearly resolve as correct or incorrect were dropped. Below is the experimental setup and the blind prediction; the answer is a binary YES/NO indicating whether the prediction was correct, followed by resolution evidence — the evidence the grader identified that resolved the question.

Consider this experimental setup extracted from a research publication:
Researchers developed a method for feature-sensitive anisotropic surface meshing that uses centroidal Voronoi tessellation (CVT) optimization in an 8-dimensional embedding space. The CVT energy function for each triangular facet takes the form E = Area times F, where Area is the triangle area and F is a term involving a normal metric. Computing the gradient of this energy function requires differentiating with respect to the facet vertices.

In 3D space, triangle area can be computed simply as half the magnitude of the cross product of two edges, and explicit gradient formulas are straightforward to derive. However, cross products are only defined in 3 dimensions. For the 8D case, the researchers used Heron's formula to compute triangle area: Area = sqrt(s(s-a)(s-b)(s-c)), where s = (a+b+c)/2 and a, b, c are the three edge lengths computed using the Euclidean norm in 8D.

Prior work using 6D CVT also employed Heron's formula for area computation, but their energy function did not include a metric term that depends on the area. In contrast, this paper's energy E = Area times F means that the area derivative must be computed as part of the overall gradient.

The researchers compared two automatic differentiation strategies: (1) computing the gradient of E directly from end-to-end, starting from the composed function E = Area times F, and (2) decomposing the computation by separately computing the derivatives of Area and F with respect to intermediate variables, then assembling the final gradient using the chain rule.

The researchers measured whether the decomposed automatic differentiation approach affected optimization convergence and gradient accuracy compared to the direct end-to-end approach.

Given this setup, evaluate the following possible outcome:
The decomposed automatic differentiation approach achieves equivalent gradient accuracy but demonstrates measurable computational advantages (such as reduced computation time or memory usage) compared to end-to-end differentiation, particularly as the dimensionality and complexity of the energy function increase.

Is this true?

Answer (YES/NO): NO